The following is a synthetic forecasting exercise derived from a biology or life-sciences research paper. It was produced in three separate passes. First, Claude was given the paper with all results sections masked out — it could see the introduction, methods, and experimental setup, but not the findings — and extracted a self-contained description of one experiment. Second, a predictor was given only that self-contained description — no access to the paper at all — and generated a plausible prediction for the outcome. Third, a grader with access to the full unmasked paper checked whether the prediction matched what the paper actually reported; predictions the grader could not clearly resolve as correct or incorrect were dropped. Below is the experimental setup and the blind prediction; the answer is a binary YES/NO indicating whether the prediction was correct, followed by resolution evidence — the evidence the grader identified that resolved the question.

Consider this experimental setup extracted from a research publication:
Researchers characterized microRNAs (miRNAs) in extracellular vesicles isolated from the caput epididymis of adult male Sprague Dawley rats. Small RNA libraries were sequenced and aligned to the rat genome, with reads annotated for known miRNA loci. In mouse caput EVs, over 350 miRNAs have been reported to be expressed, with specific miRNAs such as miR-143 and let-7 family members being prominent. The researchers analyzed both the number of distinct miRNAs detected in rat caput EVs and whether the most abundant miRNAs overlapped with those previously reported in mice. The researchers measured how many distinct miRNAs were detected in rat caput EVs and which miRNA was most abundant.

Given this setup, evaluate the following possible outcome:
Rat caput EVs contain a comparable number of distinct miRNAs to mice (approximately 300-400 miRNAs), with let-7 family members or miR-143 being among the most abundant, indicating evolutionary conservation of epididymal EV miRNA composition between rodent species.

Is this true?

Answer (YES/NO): NO